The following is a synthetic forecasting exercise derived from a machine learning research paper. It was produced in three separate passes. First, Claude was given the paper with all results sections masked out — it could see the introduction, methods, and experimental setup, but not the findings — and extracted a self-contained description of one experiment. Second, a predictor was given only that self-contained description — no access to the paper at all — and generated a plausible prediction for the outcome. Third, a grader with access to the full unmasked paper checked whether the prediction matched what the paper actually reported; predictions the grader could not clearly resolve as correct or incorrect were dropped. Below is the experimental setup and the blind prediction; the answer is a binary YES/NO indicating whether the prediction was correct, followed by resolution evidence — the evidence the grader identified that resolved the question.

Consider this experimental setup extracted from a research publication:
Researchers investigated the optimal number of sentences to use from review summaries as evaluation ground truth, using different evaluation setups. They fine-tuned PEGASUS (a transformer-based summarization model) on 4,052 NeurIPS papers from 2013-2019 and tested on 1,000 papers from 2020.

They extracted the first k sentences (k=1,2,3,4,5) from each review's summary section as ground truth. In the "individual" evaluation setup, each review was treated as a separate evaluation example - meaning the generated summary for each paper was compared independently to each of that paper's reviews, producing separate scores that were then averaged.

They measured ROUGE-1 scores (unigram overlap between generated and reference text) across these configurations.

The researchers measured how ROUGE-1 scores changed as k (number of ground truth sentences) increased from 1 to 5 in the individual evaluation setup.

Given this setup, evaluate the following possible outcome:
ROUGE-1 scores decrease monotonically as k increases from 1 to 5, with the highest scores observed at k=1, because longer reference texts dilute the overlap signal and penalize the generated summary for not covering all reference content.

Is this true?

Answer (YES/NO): NO